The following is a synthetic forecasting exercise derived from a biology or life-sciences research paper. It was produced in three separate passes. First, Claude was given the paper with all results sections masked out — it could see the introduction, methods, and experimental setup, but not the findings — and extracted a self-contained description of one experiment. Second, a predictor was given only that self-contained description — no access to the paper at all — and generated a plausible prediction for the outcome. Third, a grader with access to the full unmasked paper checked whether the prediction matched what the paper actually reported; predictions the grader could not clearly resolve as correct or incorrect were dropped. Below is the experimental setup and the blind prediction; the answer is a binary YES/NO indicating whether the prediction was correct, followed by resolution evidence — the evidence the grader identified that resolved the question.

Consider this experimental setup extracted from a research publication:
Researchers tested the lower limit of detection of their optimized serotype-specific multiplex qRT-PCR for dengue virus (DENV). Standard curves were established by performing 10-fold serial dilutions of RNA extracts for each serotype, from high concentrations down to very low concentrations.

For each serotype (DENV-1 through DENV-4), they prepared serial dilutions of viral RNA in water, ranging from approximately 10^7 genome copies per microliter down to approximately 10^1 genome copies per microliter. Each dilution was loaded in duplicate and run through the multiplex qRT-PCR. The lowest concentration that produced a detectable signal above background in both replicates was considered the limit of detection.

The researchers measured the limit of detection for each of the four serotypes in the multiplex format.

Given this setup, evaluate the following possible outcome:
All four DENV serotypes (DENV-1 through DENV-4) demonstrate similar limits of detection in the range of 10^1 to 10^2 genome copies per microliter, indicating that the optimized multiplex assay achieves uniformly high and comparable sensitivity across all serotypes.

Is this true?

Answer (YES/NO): NO